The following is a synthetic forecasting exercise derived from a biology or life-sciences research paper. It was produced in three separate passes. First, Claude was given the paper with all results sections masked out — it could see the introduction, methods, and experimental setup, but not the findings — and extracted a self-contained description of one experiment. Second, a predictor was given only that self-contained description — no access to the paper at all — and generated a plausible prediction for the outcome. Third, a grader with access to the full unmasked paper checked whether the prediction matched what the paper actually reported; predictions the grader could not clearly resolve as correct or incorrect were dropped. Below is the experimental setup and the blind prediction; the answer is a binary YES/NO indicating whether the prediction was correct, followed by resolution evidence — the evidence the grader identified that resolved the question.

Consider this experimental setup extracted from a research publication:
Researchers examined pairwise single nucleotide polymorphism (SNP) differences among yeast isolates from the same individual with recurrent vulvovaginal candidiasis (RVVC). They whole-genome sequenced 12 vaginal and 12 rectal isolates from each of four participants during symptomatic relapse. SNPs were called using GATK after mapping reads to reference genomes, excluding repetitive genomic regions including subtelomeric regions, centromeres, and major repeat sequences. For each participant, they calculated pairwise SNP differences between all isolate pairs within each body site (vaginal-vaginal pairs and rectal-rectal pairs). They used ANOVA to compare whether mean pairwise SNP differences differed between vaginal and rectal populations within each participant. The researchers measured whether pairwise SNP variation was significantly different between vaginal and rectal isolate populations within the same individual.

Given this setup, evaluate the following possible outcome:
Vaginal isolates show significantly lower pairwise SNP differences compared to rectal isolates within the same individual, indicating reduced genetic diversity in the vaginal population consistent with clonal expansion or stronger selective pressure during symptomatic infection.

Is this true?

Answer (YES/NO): NO